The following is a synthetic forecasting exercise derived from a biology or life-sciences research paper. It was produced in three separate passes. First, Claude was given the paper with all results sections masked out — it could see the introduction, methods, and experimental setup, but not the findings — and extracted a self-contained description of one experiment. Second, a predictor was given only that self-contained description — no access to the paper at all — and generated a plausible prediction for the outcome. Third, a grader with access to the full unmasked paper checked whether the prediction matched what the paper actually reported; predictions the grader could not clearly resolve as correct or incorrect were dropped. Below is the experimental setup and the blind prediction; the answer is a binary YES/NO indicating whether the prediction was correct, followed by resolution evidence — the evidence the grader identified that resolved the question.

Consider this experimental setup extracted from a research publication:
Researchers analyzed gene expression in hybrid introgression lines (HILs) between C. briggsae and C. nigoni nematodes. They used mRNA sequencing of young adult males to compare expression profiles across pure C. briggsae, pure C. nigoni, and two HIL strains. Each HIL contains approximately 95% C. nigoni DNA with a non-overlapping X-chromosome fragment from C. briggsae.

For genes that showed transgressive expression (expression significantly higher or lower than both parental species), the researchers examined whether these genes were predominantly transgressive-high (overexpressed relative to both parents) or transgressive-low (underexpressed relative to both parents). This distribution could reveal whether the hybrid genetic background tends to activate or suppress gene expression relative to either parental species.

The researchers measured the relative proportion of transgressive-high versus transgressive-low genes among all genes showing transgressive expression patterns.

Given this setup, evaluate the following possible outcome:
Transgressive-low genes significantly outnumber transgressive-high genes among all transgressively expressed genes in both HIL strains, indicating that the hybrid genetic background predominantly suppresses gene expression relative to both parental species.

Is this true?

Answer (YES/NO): YES